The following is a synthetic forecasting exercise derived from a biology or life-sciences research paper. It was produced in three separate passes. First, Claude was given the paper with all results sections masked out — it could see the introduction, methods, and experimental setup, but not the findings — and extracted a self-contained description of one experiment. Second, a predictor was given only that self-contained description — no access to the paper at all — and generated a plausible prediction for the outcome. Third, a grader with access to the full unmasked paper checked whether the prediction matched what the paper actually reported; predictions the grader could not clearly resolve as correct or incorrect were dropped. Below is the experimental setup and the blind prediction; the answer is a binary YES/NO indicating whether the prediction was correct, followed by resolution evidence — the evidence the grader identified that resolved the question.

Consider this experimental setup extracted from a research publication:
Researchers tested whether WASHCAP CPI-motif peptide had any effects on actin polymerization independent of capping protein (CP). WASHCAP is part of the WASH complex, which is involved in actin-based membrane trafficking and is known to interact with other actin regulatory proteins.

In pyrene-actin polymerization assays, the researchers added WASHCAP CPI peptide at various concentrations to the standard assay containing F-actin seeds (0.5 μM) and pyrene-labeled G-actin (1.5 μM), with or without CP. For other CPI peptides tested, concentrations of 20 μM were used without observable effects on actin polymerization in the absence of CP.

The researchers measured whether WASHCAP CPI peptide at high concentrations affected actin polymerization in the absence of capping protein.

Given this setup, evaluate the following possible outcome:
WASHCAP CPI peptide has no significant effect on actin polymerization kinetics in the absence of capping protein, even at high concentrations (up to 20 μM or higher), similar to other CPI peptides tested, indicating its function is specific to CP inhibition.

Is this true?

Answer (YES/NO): NO